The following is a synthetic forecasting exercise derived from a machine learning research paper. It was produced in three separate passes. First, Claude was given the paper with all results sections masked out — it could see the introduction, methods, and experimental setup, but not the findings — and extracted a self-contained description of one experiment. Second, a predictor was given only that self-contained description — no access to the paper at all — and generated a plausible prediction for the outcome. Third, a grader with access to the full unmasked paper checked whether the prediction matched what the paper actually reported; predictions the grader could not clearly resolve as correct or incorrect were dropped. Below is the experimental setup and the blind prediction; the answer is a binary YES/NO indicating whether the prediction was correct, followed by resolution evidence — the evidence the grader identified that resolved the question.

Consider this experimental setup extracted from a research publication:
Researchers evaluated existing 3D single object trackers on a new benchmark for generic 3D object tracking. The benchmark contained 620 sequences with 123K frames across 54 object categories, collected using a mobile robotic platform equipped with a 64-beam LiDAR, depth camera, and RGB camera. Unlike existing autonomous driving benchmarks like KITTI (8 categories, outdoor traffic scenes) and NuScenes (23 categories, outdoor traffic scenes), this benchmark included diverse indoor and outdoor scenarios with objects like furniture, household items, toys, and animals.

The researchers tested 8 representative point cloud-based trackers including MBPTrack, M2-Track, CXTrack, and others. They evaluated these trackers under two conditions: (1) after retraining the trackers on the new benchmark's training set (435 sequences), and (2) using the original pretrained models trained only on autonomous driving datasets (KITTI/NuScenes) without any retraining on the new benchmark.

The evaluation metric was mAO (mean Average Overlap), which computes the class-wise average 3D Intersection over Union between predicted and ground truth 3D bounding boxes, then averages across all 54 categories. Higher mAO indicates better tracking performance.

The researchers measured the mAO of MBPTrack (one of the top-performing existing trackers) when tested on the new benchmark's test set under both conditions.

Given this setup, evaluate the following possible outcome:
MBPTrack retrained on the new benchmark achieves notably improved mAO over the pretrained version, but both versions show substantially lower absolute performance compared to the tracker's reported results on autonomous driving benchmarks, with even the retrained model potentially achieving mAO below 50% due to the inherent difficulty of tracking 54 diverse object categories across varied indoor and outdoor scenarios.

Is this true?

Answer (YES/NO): YES